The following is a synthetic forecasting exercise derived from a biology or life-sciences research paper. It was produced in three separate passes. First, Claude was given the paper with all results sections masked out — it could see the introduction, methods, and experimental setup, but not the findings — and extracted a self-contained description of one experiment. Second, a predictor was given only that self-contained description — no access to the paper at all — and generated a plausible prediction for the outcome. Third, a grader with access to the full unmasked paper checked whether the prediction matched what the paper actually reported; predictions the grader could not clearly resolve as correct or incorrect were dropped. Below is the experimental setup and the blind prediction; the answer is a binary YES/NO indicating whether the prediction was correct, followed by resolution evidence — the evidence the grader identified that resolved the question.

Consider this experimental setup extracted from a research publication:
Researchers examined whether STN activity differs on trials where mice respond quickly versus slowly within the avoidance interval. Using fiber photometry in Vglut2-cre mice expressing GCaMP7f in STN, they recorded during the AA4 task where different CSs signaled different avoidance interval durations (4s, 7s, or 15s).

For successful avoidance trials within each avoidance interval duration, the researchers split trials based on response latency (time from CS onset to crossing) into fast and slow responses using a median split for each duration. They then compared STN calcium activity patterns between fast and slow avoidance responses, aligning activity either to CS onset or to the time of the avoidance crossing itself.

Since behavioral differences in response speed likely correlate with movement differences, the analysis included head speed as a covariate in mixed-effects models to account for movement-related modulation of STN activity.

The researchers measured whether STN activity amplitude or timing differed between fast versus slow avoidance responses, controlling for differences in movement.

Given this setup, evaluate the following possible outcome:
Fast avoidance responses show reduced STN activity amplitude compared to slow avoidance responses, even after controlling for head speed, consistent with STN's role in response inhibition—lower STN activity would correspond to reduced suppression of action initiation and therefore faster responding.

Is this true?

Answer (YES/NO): YES